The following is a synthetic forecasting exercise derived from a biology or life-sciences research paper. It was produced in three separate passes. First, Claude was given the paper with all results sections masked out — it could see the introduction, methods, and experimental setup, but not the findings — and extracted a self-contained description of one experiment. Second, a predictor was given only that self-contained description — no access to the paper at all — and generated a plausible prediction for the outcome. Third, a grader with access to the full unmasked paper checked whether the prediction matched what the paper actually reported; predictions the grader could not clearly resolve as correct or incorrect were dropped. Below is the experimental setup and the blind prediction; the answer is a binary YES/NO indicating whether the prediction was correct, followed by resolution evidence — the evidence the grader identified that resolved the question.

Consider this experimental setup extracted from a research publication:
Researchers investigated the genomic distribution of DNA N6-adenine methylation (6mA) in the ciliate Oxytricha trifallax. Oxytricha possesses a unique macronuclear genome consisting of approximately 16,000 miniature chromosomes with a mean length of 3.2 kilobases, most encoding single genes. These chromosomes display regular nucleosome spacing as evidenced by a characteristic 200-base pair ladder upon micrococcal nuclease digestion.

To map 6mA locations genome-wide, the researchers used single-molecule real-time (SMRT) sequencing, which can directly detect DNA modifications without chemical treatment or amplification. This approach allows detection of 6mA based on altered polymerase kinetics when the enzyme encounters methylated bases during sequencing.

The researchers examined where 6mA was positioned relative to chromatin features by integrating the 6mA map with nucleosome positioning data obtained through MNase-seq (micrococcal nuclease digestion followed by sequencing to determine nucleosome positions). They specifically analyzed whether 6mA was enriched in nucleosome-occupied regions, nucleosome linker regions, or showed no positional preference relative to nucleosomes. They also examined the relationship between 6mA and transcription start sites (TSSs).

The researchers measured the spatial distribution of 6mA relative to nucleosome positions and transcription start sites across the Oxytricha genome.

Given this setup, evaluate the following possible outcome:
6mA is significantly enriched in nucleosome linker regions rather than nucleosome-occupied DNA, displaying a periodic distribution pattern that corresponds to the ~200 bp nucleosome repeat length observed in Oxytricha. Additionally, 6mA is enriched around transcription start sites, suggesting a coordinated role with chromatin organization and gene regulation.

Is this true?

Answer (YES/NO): YES